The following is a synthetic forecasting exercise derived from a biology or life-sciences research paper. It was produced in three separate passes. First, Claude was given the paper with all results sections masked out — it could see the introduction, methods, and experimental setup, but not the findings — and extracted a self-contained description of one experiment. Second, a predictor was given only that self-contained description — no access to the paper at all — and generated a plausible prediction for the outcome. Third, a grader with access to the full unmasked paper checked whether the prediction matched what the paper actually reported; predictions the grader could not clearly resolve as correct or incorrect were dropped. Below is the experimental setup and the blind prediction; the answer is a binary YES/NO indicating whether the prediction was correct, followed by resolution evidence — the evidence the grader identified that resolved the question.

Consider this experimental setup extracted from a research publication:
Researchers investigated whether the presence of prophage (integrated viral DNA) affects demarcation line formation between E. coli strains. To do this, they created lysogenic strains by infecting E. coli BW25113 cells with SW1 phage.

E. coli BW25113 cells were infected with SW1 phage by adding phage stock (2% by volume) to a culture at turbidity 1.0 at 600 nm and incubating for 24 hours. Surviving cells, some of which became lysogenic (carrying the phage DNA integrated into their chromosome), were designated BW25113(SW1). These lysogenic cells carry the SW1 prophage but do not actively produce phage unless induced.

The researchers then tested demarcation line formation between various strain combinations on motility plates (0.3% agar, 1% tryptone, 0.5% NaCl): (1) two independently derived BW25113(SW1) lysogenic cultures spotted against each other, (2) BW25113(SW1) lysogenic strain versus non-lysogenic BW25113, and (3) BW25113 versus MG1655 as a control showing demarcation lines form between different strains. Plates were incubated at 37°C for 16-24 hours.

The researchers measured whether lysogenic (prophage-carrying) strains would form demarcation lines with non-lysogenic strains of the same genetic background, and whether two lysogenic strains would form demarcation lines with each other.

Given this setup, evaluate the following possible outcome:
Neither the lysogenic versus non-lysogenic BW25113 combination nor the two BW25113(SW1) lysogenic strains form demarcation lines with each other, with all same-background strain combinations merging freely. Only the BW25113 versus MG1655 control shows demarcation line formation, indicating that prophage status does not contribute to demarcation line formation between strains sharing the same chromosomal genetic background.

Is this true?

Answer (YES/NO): NO